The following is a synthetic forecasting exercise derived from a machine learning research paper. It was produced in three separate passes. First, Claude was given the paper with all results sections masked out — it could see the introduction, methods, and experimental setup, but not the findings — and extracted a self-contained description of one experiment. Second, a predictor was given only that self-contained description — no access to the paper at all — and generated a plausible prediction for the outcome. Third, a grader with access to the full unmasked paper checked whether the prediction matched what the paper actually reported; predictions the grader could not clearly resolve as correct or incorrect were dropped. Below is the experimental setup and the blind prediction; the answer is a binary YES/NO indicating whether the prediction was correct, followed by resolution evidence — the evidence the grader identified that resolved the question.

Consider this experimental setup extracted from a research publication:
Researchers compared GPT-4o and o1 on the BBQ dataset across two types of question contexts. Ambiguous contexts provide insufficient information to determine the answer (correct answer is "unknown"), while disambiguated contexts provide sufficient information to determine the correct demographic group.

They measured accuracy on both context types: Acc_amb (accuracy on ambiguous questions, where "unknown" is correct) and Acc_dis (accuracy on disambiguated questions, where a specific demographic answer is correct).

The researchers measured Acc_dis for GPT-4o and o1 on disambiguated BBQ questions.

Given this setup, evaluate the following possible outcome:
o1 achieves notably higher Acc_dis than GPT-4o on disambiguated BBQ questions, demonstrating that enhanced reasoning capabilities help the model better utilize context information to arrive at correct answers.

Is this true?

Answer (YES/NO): YES